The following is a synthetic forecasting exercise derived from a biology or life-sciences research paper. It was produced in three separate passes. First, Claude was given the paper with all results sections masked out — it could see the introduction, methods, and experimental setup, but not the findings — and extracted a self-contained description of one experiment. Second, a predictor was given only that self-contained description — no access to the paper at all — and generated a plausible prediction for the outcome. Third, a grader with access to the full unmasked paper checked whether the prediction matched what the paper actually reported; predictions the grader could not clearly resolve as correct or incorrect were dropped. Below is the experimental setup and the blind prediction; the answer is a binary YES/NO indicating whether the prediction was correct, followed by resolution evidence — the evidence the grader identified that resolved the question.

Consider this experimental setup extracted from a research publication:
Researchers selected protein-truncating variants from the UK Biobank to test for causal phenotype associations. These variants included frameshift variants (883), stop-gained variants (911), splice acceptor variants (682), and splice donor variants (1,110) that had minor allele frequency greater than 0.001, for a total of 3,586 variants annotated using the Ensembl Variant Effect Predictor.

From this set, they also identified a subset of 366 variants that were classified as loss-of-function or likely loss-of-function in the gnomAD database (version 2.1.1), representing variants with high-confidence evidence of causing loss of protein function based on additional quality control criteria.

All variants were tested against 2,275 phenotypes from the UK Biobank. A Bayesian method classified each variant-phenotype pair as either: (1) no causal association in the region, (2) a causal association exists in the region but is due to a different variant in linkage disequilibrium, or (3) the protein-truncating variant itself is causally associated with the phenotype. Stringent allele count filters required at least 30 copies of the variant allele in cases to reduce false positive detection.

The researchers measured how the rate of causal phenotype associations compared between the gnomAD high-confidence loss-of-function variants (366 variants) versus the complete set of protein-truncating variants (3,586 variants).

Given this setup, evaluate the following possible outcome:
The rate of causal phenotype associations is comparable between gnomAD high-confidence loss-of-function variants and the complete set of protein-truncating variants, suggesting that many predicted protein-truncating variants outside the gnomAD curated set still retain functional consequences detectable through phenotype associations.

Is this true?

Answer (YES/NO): NO